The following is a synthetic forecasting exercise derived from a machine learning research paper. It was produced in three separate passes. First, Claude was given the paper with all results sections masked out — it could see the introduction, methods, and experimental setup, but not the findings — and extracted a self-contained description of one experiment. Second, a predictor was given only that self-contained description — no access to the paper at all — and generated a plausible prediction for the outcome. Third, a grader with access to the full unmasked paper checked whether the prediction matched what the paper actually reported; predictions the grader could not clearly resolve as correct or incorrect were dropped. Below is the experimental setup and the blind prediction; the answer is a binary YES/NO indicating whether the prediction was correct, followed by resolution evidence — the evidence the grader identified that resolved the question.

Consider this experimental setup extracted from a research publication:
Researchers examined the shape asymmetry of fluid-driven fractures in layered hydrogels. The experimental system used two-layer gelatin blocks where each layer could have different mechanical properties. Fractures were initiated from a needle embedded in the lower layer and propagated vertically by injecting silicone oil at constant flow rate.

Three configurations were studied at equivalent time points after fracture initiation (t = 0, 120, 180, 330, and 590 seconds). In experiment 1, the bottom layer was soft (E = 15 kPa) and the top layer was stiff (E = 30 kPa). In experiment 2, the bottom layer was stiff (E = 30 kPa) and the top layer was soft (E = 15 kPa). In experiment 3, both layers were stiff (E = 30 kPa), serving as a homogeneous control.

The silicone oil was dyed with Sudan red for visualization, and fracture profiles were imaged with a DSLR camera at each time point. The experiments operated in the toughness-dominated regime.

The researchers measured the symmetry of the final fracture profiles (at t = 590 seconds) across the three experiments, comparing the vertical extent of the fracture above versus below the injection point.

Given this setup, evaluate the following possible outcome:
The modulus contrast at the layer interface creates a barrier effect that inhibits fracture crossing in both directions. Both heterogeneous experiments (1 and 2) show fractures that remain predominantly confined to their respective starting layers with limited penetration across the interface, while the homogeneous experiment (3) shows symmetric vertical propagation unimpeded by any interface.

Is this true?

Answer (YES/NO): NO